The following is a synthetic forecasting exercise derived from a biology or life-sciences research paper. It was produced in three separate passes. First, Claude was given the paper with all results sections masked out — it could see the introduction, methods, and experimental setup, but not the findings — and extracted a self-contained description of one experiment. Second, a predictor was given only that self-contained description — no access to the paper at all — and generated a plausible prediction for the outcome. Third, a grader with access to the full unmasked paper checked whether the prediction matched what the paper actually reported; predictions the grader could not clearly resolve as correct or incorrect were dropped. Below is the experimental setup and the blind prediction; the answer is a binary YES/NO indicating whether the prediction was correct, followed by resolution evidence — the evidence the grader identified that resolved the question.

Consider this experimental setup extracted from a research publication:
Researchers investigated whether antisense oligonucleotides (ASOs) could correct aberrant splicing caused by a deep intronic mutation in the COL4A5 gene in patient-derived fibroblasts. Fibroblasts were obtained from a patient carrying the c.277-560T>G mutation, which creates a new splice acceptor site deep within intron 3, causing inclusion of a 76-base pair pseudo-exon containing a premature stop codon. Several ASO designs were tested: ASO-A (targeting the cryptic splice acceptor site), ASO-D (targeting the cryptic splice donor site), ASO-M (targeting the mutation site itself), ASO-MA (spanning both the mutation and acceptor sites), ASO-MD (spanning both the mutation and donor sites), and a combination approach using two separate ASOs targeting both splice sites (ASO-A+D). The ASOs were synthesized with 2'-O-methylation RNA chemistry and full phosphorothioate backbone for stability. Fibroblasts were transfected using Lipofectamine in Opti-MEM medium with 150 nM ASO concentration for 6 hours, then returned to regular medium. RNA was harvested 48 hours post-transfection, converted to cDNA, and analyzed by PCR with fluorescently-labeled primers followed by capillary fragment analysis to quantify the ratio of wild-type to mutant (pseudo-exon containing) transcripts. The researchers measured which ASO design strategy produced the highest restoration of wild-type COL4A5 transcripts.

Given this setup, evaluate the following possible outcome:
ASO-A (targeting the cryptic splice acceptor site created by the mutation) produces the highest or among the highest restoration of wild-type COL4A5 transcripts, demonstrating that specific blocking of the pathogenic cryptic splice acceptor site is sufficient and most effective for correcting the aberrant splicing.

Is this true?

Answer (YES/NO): NO